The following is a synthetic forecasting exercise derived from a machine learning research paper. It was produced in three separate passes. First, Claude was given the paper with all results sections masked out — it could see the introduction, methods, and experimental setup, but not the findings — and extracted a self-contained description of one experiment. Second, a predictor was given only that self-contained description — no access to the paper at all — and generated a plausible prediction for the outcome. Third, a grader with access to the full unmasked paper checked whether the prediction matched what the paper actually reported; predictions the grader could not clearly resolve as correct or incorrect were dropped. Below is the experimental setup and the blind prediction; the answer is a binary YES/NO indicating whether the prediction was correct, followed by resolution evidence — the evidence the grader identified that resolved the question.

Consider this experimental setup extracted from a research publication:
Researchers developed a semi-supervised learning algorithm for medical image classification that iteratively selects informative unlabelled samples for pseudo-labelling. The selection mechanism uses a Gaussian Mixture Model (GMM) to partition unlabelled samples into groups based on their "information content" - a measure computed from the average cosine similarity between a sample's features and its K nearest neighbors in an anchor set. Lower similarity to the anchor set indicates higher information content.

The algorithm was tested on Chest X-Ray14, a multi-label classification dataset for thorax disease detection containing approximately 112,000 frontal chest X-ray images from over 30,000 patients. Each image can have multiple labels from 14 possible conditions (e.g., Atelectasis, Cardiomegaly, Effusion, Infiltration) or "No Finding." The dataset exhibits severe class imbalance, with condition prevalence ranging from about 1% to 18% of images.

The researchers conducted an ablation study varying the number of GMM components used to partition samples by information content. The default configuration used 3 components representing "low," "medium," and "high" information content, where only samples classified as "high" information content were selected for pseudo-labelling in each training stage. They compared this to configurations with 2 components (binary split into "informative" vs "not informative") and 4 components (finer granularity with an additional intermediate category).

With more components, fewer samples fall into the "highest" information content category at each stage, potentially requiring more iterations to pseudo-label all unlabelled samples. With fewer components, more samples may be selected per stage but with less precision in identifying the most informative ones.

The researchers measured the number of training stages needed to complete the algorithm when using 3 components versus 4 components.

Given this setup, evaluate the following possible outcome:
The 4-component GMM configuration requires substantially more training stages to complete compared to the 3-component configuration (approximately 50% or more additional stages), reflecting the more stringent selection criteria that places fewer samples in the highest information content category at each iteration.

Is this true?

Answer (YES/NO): YES